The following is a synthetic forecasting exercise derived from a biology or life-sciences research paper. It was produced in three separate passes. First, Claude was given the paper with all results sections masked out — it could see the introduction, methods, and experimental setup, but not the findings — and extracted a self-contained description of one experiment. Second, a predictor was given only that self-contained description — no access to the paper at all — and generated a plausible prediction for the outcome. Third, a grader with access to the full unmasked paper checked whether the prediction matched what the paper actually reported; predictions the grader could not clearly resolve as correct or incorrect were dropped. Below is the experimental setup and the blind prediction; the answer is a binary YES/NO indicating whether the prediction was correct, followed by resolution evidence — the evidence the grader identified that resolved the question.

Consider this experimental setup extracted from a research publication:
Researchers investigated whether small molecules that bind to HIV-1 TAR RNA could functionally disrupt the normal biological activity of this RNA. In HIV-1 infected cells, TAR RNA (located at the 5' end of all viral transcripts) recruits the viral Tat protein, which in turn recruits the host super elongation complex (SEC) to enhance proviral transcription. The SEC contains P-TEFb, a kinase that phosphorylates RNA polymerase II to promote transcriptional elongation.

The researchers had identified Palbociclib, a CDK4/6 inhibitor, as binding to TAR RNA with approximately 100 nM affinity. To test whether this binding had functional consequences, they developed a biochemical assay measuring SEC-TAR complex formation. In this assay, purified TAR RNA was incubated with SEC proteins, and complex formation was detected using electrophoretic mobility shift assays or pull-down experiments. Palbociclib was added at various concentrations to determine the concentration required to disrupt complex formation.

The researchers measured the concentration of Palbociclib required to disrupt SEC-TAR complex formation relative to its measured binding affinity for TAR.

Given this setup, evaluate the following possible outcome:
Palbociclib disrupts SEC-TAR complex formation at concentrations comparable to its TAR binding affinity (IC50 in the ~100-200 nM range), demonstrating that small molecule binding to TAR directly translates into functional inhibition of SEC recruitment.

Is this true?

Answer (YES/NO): NO